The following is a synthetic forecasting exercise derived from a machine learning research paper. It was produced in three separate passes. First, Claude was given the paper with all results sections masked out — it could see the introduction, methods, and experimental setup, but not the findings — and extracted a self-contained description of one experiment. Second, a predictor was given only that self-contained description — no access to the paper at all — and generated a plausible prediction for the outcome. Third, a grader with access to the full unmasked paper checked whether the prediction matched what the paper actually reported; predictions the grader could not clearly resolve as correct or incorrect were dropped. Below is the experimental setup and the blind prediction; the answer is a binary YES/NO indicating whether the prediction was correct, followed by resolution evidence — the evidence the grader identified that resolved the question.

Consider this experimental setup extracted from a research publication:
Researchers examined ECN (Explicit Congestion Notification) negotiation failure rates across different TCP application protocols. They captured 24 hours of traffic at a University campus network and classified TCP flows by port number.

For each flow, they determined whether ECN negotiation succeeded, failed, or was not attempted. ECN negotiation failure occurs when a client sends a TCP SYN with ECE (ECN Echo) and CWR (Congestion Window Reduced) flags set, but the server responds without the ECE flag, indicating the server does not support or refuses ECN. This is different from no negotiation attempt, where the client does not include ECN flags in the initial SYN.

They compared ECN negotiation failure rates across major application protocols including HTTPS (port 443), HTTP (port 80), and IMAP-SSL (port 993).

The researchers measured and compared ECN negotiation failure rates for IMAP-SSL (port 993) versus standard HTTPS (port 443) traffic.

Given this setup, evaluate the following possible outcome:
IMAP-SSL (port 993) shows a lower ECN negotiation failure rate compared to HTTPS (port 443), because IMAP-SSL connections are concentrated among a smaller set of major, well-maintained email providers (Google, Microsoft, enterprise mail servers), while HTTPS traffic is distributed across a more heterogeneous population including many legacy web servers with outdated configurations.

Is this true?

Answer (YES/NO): NO